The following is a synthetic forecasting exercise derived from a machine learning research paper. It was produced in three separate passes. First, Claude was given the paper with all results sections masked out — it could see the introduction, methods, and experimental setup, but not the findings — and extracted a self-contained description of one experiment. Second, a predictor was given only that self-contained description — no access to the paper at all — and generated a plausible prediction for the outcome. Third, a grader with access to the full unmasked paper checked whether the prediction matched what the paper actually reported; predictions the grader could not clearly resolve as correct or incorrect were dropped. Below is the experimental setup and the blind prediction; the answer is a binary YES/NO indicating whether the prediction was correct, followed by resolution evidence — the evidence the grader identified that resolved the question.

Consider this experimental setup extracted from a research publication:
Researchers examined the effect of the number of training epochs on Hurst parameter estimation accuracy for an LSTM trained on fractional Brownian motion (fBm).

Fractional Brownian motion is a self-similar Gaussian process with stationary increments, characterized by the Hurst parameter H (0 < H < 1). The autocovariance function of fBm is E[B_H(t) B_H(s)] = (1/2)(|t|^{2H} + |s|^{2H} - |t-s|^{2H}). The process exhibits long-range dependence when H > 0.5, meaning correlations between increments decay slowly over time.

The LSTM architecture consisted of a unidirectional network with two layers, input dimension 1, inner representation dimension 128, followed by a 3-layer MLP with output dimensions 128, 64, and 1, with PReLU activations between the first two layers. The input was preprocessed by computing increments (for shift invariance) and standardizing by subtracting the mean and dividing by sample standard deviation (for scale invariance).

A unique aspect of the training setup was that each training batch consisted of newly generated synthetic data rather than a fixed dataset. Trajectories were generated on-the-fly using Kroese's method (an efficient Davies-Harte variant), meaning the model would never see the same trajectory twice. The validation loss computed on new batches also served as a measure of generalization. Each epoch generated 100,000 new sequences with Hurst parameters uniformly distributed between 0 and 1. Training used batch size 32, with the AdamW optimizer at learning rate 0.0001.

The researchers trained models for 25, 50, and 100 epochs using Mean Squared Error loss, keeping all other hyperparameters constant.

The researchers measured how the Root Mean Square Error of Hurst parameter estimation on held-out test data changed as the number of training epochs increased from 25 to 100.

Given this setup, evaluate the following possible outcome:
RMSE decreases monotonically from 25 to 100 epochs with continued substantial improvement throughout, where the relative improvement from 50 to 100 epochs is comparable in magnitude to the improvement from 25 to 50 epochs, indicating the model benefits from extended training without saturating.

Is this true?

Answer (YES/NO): NO